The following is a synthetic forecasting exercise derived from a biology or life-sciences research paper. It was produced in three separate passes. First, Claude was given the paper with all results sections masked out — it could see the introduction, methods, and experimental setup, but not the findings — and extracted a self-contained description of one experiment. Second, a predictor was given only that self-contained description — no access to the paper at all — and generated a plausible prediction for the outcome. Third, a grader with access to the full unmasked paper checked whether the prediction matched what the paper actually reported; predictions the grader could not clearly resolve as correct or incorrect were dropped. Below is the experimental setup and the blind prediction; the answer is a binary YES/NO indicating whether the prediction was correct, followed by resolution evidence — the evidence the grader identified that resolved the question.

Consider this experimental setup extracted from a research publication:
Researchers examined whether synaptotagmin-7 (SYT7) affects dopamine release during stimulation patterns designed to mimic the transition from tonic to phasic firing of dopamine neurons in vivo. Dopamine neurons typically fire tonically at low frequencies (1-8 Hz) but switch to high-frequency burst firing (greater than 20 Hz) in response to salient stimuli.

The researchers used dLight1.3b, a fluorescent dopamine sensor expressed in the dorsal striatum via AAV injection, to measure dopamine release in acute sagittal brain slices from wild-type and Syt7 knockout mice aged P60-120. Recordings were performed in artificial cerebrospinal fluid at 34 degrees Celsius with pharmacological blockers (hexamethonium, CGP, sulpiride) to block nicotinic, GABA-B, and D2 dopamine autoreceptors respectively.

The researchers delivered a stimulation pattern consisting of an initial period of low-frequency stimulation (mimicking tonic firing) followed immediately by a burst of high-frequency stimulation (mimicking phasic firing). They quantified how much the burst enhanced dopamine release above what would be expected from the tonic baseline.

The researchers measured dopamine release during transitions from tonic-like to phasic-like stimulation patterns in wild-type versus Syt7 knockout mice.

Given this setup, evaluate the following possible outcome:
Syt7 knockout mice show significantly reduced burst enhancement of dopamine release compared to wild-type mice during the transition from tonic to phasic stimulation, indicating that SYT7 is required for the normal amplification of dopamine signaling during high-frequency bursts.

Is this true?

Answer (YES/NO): YES